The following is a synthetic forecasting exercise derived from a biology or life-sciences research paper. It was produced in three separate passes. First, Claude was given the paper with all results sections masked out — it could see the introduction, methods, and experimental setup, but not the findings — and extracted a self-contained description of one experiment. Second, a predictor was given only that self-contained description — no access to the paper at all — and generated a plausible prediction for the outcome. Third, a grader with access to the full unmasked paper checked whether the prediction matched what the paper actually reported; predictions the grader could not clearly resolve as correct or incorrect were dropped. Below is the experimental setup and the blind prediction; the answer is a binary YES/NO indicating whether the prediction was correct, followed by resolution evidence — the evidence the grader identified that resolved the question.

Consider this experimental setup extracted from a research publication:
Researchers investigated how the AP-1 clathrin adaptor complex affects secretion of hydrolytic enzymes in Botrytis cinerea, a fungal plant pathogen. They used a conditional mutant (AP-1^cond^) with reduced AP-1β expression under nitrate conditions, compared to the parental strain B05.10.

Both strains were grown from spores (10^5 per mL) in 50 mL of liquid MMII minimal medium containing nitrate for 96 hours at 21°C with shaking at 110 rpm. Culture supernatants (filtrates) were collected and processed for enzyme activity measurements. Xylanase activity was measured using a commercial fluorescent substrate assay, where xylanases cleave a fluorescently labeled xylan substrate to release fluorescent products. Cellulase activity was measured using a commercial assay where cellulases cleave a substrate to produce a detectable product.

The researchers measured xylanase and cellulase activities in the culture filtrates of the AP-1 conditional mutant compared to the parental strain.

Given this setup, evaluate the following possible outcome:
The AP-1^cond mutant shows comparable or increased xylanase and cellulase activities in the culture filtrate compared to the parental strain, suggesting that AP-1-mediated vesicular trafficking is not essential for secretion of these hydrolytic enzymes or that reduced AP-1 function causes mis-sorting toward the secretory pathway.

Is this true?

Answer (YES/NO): NO